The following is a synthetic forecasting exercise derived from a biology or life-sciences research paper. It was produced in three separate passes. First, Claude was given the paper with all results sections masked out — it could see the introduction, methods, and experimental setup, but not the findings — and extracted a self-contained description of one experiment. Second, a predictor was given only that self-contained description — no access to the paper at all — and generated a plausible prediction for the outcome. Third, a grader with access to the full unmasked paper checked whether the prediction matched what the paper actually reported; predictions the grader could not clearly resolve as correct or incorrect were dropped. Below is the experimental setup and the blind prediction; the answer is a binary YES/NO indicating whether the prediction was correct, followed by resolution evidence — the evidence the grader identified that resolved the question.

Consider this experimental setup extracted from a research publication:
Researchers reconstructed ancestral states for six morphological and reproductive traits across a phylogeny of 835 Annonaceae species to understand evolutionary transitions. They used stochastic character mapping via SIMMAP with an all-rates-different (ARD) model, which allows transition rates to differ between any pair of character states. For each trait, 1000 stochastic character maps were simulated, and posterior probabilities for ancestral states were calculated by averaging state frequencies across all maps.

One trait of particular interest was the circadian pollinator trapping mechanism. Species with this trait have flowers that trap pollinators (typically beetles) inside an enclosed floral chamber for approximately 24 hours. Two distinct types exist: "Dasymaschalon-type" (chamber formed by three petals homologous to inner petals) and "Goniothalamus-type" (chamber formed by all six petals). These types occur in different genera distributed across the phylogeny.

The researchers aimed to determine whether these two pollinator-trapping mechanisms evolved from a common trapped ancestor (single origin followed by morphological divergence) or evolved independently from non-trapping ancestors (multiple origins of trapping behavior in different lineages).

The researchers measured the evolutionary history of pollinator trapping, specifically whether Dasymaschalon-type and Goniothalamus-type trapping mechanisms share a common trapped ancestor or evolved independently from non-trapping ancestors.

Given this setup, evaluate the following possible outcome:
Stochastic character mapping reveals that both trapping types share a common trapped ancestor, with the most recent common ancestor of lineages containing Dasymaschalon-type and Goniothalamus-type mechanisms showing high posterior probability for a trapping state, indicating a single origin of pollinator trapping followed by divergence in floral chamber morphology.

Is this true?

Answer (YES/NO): NO